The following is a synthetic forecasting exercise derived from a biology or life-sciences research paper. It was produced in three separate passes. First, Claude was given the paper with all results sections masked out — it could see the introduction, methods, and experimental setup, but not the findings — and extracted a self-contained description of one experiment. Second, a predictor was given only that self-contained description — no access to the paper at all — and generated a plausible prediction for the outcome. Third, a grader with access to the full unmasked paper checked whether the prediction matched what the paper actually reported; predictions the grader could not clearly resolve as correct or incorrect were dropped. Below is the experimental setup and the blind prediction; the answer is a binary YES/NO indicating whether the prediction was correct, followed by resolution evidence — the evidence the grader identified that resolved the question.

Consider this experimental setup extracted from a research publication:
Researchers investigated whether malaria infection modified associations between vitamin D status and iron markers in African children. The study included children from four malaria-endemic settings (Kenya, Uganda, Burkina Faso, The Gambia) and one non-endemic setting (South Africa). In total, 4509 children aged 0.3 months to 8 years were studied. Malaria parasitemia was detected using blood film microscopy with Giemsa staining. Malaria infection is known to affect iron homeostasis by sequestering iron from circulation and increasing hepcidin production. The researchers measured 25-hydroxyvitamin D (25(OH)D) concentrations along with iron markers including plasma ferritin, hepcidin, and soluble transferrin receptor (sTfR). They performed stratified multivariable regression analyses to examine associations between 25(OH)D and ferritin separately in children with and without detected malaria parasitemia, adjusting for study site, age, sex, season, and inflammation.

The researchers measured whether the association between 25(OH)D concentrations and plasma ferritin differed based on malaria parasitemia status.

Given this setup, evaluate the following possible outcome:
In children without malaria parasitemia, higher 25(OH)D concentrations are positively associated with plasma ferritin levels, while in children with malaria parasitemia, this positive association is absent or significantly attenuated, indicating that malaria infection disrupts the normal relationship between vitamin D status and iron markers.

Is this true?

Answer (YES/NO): NO